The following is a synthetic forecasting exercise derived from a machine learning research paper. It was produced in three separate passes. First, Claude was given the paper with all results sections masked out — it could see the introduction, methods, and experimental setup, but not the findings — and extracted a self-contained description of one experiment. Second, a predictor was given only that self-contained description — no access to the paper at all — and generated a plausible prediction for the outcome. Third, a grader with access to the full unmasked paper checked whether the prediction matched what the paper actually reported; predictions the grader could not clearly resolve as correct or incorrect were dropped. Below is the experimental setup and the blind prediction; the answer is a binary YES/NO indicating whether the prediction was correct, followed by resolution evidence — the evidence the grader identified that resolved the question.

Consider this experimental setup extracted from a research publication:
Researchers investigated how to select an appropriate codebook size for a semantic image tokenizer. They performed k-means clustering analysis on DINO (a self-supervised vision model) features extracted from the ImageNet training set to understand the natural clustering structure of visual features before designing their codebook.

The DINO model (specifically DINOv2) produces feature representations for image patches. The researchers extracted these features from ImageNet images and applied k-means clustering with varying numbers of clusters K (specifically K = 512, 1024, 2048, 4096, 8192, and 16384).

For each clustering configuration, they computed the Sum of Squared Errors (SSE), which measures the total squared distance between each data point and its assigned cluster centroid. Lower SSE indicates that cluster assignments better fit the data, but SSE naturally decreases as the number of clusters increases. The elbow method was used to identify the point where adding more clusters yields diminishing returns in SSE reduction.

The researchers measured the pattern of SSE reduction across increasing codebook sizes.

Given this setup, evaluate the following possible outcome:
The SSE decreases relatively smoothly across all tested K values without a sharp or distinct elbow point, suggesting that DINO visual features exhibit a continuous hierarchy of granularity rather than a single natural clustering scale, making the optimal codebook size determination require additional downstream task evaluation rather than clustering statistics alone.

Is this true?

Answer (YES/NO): NO